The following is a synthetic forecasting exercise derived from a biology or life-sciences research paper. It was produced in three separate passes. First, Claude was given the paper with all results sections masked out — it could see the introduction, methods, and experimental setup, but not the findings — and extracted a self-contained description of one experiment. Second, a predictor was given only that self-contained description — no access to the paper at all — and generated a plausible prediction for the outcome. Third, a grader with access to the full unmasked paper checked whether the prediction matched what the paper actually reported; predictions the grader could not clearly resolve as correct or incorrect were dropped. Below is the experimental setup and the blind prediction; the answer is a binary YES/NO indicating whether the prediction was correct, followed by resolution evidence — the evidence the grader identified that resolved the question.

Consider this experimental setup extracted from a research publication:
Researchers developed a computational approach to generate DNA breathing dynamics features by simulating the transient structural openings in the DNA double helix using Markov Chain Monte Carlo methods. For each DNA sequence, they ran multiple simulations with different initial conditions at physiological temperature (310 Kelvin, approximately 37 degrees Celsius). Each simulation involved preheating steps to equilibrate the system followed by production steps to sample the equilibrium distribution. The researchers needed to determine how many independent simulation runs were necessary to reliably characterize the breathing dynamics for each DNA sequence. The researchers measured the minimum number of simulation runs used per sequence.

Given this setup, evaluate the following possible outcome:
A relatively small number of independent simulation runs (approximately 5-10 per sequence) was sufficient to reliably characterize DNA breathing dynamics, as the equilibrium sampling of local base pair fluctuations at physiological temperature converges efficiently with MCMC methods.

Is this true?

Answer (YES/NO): NO